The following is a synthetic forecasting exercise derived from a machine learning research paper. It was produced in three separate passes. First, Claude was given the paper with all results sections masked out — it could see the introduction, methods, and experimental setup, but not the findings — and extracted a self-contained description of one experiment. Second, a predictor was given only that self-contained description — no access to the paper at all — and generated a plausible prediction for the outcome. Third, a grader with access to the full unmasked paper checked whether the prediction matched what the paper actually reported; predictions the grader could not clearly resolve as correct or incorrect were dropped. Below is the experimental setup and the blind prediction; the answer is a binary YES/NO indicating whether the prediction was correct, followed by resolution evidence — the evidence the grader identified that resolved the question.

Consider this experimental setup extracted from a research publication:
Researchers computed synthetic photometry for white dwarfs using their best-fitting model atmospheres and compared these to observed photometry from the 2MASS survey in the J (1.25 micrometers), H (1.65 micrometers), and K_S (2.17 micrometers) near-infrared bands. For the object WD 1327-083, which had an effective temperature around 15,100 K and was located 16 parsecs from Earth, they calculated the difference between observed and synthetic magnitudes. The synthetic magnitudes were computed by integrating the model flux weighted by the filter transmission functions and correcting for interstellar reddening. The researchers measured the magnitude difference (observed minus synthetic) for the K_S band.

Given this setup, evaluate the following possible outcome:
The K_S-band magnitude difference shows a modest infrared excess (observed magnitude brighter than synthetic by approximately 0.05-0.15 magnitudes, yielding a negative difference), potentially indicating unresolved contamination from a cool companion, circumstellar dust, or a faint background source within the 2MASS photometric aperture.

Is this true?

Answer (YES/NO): NO